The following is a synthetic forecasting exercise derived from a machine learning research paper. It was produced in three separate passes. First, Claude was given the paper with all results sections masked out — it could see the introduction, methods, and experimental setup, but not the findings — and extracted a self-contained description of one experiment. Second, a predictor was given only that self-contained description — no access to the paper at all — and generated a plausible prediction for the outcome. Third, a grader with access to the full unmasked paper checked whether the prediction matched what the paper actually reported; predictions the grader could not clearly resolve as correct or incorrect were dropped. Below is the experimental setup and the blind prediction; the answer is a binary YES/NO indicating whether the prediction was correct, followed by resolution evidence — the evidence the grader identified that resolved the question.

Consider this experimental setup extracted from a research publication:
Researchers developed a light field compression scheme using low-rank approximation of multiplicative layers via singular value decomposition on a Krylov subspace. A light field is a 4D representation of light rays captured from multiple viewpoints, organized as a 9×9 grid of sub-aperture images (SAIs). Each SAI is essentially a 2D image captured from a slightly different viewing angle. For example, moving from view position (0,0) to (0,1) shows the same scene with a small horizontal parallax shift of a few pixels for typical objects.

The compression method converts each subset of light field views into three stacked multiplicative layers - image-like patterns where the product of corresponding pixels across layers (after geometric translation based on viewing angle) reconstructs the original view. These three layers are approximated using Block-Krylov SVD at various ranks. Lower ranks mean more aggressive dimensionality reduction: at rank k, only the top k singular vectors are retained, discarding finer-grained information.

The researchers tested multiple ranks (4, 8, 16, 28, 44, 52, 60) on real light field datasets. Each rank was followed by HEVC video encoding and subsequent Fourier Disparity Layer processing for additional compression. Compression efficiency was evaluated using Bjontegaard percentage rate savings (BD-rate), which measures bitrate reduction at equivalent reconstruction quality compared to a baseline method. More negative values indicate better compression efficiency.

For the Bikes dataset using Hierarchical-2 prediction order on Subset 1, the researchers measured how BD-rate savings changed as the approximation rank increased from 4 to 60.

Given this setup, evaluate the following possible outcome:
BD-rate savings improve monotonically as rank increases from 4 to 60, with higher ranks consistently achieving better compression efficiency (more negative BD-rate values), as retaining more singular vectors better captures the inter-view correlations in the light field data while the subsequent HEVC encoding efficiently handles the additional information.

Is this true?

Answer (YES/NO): NO